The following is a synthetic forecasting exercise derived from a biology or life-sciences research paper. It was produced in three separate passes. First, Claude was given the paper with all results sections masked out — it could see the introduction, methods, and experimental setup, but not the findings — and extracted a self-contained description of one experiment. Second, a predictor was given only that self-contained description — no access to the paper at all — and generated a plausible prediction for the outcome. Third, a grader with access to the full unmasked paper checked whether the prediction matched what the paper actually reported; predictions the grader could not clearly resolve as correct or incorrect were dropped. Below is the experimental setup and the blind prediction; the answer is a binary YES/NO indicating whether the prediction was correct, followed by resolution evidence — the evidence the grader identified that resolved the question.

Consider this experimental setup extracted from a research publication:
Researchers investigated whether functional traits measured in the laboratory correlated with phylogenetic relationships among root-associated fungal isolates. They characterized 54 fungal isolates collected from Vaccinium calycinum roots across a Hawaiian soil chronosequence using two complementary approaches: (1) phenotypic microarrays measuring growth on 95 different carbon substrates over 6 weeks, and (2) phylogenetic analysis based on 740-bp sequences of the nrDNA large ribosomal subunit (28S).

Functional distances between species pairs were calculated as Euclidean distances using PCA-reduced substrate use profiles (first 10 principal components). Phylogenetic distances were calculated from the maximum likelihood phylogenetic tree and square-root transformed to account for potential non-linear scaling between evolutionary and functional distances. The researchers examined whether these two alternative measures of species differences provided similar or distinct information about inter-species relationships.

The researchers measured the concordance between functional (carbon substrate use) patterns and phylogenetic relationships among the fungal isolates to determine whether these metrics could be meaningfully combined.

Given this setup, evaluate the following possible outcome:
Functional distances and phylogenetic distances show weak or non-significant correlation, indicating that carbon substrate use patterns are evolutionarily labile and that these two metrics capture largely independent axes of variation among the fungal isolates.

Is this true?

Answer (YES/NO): NO